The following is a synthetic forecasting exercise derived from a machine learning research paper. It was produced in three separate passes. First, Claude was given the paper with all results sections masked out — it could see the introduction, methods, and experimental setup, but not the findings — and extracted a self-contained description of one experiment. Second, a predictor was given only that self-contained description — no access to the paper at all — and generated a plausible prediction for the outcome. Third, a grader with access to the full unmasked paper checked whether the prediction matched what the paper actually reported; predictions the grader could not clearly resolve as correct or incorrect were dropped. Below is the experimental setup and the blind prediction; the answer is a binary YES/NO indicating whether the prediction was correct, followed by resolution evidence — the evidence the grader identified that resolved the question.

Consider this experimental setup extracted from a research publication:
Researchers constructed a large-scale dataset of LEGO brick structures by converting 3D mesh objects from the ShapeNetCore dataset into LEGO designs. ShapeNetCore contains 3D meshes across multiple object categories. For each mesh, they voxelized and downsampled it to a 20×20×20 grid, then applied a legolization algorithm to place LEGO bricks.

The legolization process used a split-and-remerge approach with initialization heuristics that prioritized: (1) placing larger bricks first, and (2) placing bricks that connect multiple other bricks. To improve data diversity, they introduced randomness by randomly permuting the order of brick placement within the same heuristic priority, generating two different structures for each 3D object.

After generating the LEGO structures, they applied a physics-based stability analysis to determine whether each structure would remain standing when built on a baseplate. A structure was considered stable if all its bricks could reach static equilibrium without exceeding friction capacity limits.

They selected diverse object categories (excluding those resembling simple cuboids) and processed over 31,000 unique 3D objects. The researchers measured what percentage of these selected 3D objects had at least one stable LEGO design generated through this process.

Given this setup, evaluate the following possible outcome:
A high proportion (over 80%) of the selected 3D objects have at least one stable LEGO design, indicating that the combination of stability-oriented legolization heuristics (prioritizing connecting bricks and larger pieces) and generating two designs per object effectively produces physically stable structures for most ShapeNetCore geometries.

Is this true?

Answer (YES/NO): YES